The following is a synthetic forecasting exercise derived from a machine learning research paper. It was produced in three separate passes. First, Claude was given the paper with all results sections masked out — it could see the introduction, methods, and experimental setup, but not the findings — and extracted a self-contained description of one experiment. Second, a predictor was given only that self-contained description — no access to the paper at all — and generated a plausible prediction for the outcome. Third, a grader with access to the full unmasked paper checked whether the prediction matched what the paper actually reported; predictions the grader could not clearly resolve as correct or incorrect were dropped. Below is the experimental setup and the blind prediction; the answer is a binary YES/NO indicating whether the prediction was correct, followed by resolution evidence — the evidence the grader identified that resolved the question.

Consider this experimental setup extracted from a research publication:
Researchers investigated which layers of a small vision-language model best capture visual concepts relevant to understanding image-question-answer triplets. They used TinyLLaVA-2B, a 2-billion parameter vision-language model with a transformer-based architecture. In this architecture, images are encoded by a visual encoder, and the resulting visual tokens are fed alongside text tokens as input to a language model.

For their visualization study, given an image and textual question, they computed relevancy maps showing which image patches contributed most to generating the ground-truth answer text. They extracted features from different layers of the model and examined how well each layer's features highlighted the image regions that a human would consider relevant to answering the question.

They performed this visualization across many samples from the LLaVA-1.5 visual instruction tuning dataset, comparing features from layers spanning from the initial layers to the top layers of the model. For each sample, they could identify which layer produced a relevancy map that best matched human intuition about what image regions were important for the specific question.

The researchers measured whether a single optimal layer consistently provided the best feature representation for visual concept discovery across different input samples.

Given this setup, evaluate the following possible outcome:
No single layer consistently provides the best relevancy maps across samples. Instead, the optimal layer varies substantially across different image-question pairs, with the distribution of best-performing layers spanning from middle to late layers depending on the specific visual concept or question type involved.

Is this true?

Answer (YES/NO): NO